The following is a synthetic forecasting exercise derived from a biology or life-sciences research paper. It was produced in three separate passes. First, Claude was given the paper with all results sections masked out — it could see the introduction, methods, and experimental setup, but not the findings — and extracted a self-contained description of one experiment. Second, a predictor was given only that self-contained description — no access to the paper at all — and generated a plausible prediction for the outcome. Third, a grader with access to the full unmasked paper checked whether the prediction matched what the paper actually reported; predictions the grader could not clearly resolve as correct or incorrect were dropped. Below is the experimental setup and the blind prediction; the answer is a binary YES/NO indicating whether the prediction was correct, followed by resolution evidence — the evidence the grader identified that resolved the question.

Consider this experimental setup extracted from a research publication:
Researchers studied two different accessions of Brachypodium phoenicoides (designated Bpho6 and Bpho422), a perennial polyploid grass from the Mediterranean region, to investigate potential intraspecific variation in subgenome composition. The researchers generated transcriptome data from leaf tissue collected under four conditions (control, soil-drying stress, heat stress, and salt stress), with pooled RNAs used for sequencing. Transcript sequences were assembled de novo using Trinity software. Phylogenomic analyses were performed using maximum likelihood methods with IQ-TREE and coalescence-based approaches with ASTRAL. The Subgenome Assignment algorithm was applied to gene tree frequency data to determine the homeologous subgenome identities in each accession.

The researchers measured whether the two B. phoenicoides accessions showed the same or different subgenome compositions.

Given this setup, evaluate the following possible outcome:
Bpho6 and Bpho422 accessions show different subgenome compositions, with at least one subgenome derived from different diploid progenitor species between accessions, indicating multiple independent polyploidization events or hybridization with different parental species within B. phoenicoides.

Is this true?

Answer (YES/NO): NO